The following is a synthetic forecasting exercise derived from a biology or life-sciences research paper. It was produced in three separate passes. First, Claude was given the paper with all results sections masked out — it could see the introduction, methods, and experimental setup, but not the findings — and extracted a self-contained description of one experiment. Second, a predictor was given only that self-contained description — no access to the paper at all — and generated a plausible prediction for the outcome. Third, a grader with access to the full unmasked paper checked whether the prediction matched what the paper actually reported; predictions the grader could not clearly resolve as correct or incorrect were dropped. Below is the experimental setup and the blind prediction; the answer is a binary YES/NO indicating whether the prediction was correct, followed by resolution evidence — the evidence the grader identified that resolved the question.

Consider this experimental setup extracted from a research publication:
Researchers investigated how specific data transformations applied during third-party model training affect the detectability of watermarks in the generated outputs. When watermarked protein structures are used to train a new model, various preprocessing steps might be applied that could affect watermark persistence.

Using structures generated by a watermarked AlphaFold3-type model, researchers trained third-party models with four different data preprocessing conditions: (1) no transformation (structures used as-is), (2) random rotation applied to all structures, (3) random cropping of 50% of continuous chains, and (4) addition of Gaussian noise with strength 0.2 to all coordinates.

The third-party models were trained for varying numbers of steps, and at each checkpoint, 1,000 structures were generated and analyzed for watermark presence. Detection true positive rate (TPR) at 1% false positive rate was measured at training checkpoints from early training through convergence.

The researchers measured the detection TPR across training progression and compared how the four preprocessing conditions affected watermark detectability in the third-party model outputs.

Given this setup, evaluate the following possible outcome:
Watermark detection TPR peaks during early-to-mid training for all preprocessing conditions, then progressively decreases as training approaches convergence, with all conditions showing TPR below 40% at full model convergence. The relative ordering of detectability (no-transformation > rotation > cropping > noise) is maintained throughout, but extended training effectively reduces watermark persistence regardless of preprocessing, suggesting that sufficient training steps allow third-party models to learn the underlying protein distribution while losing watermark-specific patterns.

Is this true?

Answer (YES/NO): NO